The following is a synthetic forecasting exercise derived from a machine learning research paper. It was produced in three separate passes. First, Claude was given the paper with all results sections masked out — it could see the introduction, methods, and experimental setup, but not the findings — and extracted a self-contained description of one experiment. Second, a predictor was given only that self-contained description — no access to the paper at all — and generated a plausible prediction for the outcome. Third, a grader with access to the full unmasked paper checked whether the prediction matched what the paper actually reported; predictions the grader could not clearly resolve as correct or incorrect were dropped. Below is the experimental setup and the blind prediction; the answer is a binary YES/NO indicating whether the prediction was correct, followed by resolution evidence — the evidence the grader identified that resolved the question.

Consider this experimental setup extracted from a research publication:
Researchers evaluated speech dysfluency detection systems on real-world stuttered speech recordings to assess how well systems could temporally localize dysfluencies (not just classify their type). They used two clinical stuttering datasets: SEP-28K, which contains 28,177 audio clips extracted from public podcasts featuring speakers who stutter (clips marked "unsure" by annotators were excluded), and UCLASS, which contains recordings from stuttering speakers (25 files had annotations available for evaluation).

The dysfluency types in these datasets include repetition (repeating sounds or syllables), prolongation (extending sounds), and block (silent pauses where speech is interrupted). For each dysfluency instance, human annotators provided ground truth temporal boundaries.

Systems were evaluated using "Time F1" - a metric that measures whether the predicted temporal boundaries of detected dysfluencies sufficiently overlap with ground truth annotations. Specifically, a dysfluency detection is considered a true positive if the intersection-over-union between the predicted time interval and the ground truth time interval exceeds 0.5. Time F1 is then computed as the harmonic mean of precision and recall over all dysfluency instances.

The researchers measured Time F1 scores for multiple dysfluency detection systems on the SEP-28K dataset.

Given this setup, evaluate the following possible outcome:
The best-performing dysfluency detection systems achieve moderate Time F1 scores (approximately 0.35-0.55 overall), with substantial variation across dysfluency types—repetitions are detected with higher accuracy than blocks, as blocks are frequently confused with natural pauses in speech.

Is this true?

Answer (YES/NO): NO